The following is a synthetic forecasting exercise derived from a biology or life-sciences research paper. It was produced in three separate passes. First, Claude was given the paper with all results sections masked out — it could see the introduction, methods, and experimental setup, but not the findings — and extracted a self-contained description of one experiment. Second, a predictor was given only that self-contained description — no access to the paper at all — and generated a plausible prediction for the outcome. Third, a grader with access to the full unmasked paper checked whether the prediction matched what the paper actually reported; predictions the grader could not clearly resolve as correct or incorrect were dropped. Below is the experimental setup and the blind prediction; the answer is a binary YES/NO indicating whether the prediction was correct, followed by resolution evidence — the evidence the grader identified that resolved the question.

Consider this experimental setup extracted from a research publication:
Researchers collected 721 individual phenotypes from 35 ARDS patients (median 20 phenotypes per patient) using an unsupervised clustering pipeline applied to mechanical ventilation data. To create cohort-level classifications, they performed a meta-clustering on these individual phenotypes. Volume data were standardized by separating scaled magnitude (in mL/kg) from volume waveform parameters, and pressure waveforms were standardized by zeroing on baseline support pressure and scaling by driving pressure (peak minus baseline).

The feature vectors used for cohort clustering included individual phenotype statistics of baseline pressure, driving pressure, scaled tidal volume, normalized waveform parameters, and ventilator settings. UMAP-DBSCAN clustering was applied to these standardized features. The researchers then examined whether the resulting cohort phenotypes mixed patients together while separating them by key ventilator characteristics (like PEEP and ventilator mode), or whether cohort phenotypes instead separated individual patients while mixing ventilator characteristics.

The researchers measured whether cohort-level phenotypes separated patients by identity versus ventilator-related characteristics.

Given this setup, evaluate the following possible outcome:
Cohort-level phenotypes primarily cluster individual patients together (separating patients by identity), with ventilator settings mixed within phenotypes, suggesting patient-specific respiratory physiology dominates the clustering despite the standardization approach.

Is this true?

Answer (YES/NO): NO